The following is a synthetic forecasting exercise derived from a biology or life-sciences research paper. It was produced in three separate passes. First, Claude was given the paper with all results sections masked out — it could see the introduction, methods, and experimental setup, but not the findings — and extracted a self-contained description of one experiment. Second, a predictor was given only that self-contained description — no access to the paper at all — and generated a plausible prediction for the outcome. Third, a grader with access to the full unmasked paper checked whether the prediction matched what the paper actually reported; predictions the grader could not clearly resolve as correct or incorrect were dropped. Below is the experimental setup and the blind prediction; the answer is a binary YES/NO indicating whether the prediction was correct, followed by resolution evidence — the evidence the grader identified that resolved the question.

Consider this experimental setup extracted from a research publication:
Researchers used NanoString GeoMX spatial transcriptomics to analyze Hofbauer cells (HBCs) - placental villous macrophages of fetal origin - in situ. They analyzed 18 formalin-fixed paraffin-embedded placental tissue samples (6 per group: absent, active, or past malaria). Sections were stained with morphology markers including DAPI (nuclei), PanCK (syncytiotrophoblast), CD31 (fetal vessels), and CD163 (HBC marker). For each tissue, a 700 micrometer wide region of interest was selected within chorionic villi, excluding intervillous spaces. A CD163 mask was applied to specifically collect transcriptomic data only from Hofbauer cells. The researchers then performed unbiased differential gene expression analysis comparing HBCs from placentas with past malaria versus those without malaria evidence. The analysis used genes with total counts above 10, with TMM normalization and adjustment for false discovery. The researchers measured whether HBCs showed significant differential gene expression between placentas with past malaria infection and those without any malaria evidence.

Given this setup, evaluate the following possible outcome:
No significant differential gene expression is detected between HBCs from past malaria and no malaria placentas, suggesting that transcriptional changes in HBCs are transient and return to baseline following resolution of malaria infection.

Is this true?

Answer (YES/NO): YES